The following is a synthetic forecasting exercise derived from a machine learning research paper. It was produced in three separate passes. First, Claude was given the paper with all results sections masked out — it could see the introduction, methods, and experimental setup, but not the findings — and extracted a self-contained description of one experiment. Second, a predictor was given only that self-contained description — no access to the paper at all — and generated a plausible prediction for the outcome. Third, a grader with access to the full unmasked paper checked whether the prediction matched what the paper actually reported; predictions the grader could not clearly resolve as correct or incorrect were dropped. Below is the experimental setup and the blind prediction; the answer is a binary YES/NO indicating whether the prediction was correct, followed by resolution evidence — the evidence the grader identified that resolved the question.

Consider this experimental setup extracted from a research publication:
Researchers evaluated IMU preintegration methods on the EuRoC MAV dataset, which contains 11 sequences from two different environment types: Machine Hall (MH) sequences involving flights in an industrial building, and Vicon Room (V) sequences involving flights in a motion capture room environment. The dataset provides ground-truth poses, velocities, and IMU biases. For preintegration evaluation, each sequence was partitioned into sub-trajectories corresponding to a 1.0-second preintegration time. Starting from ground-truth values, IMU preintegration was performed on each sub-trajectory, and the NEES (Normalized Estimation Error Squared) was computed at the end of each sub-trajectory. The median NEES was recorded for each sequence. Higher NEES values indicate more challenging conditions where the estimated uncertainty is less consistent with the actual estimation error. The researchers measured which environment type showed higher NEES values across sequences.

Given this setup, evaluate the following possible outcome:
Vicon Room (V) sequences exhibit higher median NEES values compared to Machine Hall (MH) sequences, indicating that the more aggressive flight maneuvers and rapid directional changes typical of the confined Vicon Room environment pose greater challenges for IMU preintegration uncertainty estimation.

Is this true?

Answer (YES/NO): YES